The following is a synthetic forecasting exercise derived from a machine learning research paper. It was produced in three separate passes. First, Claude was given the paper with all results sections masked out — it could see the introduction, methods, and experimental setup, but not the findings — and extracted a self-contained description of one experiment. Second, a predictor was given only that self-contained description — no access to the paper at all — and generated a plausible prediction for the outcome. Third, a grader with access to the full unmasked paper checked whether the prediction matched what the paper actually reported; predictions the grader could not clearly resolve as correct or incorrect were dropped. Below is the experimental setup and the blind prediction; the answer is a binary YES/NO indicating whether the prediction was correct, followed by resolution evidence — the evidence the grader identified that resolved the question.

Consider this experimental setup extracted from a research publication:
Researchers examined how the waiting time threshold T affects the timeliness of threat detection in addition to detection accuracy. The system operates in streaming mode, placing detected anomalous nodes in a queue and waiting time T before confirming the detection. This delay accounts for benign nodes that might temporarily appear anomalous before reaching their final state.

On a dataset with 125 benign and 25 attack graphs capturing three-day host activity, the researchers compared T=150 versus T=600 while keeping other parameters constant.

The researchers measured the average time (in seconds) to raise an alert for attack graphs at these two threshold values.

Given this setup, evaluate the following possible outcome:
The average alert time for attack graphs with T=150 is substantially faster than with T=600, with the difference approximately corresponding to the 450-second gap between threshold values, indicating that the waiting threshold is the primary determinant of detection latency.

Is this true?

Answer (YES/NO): YES